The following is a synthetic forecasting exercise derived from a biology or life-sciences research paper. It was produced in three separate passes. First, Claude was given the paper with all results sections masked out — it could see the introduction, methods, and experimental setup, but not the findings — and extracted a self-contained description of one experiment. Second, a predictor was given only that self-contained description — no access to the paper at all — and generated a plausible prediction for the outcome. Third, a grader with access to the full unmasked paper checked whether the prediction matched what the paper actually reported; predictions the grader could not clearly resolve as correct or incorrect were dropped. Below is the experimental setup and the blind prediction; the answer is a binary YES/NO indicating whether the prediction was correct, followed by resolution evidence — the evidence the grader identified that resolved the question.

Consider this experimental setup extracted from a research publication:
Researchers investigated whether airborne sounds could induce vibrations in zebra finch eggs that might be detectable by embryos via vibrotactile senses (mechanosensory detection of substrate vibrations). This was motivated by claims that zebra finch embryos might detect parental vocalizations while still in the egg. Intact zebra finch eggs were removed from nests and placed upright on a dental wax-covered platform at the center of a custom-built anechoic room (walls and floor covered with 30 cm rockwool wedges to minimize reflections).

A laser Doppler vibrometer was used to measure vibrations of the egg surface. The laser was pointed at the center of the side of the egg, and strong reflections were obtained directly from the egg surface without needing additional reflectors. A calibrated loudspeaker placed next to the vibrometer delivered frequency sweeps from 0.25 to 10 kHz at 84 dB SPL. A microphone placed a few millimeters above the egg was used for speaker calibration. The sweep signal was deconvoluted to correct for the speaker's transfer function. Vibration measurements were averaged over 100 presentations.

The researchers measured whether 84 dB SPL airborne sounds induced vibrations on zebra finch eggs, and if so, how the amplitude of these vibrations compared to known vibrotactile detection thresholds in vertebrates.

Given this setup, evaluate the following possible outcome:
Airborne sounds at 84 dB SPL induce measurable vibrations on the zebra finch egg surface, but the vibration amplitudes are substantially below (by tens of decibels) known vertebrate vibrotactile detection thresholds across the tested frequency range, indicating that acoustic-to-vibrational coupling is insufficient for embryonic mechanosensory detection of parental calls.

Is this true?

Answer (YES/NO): YES